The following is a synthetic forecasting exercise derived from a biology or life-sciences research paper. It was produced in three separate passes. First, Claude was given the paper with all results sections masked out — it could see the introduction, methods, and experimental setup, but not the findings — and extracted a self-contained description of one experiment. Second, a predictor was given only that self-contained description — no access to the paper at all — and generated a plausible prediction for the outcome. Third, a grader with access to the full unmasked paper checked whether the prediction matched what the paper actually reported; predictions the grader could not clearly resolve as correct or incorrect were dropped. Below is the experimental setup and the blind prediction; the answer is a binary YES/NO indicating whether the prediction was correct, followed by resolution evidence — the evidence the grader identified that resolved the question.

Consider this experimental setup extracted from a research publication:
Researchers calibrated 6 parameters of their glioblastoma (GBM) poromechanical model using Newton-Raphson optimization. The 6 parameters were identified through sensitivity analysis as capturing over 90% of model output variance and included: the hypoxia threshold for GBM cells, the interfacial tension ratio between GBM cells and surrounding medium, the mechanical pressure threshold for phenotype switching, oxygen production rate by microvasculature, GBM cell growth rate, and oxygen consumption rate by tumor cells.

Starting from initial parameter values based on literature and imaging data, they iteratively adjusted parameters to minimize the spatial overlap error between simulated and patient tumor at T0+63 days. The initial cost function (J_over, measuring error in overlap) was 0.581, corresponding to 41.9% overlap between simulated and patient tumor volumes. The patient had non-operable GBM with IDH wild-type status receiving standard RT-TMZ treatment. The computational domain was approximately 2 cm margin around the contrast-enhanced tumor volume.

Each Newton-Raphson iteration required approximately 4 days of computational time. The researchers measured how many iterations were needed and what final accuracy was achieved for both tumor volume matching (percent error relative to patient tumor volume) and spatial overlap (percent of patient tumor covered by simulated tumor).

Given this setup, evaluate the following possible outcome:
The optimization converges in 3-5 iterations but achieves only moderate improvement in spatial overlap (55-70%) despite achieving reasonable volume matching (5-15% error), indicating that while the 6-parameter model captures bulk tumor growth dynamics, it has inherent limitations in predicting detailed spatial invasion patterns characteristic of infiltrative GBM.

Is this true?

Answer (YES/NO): NO